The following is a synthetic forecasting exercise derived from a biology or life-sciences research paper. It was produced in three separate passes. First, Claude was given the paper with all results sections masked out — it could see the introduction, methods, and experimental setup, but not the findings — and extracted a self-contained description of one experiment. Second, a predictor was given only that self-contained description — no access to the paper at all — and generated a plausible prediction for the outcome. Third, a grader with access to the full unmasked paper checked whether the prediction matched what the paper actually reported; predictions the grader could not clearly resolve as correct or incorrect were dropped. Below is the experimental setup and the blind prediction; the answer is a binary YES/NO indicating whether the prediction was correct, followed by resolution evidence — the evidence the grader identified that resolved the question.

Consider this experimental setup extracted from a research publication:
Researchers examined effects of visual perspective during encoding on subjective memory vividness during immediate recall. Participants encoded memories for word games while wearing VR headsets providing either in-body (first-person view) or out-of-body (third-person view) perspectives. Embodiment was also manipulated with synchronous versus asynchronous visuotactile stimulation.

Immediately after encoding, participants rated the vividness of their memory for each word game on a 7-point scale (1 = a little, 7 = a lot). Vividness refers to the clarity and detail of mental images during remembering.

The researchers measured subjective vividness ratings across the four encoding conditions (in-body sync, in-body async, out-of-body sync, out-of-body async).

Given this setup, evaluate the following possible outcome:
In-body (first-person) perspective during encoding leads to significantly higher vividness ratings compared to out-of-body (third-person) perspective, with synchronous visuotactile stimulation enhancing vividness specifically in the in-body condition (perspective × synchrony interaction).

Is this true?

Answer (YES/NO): NO